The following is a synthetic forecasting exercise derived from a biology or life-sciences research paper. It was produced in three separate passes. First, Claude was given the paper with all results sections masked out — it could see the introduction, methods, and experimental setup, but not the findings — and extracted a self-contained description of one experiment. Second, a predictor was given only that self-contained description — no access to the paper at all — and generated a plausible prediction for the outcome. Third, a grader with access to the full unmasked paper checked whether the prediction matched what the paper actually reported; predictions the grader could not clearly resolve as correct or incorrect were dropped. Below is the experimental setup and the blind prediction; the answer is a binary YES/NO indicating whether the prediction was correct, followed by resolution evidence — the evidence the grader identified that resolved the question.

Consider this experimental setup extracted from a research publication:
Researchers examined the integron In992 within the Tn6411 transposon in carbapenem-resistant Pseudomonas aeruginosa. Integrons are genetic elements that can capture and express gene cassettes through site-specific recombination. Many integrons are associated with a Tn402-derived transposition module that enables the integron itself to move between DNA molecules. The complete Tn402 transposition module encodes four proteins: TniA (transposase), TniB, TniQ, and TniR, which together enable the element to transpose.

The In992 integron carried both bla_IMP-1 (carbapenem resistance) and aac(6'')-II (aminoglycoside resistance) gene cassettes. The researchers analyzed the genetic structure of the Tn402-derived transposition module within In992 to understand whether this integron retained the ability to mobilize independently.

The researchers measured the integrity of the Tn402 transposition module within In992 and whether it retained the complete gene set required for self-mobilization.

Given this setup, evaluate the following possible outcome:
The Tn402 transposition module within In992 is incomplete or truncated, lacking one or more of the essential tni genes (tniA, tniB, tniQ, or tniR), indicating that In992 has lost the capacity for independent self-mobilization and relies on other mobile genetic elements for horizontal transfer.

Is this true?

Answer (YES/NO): YES